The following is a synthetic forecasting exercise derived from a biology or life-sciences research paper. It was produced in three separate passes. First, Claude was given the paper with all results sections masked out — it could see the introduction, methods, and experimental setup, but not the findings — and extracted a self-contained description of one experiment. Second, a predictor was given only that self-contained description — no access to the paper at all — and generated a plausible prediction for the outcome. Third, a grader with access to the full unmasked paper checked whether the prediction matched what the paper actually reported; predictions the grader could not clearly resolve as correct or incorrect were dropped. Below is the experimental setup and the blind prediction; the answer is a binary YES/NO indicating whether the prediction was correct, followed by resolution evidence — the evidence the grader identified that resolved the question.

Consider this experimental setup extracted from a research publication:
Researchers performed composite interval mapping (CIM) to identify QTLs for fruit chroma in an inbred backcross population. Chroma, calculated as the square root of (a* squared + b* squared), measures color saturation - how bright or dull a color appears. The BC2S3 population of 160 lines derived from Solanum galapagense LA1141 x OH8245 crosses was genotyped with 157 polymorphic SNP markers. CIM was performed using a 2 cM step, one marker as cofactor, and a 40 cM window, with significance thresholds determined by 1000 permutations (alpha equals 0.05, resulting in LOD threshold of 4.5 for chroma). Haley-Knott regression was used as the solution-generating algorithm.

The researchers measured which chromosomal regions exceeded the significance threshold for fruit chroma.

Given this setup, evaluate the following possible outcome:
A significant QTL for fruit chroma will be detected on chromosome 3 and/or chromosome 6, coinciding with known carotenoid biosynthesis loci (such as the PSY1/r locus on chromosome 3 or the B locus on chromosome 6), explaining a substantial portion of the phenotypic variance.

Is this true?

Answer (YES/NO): NO